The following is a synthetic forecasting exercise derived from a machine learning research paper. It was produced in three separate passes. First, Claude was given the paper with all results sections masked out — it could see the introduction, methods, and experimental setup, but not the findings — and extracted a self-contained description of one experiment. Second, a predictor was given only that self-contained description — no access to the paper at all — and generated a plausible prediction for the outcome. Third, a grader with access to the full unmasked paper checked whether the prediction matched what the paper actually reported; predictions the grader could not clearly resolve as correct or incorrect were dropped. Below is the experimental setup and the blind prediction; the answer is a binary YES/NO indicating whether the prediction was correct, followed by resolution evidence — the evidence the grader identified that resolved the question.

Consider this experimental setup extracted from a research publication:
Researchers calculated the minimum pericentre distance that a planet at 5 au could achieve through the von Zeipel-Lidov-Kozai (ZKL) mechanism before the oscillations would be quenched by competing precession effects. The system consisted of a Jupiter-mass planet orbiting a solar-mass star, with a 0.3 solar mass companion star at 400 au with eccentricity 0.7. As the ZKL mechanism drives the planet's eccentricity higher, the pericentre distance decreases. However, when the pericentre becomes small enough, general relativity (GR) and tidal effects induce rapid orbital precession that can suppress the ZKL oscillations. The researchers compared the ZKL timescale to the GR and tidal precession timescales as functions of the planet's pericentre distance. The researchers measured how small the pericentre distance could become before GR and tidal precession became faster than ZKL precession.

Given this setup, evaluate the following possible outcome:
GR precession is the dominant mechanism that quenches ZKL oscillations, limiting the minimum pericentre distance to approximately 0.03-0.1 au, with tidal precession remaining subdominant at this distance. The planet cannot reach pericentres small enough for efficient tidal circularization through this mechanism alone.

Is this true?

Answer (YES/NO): NO